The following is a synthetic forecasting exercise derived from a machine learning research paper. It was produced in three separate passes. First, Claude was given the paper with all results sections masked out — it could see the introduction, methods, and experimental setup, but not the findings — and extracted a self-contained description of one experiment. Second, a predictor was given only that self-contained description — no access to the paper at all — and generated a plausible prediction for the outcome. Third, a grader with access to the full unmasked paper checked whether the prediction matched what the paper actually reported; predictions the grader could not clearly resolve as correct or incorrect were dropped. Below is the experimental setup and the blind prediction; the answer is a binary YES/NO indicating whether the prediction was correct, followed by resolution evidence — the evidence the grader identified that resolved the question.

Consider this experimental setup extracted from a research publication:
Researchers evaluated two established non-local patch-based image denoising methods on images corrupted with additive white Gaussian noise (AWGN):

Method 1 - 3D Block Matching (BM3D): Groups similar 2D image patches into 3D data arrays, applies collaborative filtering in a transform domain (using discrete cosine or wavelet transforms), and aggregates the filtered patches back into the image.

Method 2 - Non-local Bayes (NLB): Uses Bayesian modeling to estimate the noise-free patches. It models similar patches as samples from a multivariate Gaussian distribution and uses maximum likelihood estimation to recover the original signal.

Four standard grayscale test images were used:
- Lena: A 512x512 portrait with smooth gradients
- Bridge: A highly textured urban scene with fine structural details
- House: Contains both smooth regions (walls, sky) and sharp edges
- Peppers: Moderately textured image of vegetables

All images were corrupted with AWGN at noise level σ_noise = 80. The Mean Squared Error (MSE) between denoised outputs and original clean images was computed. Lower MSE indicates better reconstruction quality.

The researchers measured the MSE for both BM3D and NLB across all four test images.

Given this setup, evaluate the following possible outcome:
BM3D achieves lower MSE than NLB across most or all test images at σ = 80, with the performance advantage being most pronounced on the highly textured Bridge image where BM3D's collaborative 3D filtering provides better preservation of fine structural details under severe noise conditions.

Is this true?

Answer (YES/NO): NO